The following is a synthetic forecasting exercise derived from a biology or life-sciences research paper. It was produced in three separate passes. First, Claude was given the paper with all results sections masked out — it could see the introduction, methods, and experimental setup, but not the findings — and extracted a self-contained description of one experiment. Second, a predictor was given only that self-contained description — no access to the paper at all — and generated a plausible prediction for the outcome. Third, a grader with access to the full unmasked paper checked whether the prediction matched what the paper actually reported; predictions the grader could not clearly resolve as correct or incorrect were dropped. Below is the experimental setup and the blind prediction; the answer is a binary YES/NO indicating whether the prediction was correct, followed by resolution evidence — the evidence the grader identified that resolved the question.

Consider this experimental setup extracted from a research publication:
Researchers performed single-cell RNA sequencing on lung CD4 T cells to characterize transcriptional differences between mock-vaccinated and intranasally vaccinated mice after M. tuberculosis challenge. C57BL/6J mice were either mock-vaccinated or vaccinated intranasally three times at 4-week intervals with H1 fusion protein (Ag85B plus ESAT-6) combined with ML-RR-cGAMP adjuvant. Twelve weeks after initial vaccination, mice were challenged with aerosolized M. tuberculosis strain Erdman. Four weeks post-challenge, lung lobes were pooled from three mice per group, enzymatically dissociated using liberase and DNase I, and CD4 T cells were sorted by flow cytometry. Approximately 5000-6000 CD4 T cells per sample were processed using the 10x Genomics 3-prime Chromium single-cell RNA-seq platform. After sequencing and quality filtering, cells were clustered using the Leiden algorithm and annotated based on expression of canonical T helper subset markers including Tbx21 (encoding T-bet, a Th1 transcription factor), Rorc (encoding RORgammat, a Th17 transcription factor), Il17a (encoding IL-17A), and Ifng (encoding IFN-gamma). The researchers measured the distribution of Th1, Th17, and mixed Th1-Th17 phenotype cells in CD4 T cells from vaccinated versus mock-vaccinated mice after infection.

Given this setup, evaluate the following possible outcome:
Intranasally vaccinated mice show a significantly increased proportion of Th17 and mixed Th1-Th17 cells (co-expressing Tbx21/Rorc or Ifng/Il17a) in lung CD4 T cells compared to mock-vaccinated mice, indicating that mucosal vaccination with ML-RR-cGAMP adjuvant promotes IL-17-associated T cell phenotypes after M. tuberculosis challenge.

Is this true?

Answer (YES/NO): YES